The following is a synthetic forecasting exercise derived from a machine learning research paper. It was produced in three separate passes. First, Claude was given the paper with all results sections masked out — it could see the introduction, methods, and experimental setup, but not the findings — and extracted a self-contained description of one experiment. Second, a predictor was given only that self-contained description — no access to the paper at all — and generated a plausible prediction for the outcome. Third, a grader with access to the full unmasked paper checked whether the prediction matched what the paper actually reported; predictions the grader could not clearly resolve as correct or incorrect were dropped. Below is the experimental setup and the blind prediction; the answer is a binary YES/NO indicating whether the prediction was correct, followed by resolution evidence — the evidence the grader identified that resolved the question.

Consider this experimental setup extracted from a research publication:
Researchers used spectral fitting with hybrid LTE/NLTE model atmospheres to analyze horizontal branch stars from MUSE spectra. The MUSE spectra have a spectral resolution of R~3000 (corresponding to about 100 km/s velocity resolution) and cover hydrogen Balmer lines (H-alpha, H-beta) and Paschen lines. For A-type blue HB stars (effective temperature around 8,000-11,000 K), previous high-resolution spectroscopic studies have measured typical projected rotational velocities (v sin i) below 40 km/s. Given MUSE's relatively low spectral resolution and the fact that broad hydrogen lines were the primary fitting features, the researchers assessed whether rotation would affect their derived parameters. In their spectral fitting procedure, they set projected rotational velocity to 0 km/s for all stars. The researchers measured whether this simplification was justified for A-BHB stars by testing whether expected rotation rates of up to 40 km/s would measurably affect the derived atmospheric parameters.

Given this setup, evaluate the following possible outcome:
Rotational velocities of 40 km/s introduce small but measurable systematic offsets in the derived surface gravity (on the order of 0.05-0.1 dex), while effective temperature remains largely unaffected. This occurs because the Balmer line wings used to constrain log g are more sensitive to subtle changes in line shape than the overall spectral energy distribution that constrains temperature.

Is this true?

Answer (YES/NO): NO